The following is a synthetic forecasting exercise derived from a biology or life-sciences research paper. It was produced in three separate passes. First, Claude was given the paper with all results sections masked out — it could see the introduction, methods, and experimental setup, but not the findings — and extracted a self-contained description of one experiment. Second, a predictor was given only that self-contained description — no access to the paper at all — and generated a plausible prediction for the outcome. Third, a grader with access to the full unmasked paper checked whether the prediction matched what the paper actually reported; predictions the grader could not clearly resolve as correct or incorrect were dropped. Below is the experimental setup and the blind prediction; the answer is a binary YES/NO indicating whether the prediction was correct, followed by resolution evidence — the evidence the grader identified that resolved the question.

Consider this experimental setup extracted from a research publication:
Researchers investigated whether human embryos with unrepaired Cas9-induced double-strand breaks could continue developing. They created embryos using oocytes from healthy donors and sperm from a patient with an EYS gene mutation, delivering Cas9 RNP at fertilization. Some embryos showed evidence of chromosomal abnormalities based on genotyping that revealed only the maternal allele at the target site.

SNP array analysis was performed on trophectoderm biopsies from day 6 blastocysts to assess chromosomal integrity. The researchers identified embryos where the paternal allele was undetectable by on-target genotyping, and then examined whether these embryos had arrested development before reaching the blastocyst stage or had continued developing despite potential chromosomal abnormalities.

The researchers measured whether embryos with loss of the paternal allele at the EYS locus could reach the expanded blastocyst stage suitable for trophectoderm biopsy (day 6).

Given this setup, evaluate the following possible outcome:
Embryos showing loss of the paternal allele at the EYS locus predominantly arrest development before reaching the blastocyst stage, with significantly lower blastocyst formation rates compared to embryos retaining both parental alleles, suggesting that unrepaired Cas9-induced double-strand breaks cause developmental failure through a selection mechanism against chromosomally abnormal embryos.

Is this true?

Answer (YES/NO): NO